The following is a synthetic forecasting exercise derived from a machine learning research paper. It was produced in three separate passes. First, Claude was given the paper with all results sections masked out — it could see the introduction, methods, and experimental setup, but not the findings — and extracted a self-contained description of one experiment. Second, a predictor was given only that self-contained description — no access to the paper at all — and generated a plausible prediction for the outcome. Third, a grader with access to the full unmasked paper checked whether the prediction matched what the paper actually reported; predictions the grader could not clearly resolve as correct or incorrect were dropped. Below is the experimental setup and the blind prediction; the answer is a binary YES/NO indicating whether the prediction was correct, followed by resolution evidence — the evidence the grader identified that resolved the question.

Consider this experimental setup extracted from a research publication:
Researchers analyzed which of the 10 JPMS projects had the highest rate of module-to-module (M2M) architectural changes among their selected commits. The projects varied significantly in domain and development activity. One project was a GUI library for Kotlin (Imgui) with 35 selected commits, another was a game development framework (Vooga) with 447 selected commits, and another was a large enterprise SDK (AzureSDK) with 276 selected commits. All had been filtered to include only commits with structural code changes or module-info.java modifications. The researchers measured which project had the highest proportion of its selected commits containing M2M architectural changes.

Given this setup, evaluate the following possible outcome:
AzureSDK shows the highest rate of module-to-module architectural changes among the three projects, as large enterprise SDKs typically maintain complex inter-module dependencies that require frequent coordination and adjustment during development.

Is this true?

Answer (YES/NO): NO